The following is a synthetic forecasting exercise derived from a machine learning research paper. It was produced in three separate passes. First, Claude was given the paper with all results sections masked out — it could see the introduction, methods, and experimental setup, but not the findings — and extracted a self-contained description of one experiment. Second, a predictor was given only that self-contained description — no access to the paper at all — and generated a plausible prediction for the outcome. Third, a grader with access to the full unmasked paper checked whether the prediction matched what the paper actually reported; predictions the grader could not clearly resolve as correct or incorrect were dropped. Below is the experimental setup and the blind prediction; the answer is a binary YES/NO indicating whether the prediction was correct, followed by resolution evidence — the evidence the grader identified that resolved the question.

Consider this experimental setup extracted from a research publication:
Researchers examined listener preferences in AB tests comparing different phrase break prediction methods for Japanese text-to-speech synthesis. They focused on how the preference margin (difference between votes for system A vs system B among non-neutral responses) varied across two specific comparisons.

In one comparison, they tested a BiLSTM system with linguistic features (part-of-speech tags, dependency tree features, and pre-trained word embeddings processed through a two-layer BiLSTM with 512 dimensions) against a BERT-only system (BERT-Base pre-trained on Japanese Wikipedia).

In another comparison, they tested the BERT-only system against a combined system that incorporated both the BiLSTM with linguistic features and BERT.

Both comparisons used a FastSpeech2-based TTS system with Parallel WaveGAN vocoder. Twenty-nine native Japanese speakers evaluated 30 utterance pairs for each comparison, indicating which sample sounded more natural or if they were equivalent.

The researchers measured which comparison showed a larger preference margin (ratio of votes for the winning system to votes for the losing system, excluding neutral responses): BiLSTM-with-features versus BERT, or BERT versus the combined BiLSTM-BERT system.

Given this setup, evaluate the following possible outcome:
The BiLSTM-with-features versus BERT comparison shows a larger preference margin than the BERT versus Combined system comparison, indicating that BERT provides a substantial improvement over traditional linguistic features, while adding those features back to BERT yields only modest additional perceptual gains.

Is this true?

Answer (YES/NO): YES